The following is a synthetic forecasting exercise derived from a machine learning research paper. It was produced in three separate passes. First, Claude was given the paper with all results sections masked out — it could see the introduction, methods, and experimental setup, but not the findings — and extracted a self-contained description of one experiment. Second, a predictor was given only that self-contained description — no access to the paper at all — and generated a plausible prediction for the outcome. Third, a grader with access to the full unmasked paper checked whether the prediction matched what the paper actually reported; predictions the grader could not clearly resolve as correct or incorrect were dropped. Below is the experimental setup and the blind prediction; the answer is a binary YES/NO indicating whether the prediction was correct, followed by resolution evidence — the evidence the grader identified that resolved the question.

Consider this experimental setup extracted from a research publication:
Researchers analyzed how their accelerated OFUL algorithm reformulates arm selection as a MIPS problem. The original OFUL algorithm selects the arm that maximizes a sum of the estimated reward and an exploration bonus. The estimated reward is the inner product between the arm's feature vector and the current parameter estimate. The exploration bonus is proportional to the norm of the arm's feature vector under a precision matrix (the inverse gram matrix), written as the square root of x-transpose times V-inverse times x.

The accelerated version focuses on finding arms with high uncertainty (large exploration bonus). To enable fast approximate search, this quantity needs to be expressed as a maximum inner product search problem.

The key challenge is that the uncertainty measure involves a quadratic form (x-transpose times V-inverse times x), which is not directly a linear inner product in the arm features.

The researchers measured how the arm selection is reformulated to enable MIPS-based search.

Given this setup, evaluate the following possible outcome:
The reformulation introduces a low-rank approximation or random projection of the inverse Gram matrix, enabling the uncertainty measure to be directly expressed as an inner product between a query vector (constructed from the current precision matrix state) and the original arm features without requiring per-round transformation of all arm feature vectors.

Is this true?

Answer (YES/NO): NO